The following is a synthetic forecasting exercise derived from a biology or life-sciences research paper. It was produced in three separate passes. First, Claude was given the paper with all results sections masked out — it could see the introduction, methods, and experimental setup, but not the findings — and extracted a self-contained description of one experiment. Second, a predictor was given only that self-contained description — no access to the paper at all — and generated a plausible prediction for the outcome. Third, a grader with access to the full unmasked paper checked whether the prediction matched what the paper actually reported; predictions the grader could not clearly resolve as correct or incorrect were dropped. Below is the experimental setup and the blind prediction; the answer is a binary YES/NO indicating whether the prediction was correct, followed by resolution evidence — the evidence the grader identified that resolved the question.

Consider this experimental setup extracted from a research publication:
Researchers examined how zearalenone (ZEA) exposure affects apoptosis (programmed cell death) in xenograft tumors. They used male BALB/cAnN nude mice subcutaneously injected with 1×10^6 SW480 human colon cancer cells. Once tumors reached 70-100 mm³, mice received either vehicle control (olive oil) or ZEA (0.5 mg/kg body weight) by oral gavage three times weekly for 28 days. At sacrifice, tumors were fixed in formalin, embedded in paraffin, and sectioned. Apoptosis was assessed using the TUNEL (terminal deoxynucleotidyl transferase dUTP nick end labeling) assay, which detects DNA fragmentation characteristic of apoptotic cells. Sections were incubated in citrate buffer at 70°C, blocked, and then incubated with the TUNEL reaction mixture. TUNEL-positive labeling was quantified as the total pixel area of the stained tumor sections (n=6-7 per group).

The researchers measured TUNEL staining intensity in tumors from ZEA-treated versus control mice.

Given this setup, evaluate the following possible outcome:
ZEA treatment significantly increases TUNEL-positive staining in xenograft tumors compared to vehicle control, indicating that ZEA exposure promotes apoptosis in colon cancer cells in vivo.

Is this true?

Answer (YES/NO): NO